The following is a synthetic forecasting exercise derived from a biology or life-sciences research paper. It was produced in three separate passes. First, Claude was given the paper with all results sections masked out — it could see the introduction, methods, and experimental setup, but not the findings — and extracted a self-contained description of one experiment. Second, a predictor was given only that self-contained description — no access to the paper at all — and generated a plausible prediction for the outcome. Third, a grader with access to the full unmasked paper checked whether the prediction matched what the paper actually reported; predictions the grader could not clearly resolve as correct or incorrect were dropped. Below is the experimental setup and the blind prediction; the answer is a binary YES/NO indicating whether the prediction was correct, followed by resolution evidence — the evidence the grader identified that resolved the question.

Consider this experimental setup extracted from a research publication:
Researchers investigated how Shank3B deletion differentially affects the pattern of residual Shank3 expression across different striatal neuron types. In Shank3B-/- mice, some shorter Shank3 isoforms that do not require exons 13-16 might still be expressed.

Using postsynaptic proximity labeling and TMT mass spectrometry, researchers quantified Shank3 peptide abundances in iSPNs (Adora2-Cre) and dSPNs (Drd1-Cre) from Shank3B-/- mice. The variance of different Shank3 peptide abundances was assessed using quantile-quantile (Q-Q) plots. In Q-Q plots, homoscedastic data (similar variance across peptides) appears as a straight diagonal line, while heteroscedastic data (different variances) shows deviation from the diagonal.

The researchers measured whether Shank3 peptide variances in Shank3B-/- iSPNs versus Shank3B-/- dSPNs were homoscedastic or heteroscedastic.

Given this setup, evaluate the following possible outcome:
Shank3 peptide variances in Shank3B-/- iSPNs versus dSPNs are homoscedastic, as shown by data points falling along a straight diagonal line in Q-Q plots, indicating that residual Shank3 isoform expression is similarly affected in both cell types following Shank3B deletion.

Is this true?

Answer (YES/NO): NO